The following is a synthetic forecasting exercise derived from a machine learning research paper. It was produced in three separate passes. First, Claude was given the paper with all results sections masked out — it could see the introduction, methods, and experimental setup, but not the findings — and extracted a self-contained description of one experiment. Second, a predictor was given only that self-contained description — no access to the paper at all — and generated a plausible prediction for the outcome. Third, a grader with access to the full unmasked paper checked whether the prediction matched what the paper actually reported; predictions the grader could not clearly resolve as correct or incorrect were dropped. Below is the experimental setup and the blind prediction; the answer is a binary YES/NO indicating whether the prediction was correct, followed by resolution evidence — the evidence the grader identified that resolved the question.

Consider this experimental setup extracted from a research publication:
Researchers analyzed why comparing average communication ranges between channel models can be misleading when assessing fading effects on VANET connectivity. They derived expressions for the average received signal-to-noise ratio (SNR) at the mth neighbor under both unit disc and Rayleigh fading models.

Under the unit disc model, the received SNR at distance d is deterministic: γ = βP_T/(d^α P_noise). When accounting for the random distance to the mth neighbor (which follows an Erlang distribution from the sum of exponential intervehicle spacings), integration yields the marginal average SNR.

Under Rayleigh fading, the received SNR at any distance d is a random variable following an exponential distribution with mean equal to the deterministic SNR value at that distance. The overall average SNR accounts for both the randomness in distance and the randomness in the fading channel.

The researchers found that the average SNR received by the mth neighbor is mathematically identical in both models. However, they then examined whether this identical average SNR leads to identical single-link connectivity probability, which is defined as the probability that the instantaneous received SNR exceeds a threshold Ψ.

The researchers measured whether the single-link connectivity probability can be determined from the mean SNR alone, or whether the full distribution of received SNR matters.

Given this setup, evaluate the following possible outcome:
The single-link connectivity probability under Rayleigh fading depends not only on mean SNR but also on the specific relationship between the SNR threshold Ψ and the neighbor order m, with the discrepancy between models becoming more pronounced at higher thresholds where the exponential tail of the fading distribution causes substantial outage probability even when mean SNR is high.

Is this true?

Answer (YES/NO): NO